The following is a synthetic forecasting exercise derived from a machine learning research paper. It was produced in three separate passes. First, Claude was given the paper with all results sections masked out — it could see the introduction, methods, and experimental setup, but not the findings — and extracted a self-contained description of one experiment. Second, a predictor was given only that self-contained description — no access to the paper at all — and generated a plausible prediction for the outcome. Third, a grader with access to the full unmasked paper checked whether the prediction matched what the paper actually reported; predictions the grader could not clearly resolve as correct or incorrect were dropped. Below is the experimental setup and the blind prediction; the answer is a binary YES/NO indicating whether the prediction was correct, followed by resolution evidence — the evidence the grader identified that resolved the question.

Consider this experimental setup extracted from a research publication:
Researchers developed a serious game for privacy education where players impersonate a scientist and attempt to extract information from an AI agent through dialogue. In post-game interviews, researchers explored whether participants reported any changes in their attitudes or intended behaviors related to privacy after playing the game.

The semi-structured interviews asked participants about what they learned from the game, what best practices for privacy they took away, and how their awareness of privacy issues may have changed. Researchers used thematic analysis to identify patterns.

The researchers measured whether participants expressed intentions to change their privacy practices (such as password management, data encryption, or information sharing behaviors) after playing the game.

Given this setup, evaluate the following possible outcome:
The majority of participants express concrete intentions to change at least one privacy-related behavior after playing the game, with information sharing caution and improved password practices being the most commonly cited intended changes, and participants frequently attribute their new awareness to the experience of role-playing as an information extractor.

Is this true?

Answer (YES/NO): NO